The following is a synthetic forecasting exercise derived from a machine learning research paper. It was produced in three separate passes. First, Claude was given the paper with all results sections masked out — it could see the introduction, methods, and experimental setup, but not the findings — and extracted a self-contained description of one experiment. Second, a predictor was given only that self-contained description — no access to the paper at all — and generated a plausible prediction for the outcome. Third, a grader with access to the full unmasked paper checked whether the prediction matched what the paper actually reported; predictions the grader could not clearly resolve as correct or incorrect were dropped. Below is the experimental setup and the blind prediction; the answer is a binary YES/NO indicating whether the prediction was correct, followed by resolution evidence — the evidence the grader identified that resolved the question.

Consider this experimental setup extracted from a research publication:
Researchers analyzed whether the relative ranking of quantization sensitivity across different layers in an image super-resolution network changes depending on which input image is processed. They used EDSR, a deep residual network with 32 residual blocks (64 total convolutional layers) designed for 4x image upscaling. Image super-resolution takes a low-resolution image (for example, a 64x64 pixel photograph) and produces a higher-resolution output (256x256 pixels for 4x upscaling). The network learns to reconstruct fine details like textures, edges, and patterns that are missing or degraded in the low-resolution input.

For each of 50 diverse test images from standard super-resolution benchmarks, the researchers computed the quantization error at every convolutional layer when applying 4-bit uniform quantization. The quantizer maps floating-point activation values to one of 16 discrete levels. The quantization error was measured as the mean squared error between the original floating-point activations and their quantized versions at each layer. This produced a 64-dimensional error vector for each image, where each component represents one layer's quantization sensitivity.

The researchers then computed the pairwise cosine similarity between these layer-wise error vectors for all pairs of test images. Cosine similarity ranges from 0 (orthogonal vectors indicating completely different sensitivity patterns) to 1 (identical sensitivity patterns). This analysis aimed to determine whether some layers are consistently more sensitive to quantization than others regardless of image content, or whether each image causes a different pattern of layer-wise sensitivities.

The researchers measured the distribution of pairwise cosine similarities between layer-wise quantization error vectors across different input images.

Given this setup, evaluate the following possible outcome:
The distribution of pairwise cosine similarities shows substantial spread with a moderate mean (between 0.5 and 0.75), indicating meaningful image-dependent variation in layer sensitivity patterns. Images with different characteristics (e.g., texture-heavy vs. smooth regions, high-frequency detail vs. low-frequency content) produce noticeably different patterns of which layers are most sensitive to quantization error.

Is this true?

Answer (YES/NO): NO